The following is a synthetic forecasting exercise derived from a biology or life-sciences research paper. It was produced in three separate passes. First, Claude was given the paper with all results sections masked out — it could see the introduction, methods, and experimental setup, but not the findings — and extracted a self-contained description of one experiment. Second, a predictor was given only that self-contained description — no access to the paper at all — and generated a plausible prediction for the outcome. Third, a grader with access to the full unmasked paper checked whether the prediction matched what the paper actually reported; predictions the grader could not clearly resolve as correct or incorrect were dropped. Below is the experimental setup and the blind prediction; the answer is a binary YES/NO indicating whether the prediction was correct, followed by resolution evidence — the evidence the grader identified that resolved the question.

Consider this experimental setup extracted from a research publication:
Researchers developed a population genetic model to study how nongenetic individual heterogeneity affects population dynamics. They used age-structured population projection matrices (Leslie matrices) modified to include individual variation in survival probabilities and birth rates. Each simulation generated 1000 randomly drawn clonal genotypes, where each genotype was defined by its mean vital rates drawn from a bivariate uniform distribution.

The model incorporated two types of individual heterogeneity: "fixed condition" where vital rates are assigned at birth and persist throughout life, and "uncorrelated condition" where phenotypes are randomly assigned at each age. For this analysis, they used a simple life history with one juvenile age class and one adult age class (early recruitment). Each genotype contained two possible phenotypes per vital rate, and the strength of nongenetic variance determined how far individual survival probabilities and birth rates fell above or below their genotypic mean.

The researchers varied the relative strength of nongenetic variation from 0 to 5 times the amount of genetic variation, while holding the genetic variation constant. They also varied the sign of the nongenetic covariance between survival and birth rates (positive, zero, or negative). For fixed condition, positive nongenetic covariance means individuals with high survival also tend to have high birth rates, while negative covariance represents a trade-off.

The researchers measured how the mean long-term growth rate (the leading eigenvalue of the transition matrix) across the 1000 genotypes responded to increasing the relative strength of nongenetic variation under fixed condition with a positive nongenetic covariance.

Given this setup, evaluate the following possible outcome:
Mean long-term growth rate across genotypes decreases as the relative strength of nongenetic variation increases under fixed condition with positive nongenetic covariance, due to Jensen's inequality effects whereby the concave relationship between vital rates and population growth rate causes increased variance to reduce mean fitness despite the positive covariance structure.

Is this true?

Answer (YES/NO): NO